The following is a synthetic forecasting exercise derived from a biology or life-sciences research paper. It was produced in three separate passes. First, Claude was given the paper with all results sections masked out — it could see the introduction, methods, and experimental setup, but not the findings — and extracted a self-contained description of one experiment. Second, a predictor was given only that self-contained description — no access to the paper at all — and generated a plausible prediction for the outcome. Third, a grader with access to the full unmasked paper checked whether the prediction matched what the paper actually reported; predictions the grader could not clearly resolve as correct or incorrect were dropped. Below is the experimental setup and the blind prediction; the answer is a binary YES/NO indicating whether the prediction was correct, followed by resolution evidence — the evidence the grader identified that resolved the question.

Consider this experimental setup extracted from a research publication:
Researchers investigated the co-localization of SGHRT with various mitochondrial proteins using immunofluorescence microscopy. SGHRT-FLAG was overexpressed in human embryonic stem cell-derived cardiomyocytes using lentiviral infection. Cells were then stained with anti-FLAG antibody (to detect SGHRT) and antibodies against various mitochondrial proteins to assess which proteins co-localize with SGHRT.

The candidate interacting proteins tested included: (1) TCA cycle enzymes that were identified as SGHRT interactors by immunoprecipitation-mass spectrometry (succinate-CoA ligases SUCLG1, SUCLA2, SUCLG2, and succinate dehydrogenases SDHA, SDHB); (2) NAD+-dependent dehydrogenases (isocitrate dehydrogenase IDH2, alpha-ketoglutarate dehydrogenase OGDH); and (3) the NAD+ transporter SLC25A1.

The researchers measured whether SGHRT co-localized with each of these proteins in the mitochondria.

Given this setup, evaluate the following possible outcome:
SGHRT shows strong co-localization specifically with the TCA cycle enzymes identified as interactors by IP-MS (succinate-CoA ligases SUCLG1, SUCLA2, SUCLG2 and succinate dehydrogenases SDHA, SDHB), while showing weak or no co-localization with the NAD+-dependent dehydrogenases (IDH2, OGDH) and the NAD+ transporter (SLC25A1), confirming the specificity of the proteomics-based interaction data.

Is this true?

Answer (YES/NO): YES